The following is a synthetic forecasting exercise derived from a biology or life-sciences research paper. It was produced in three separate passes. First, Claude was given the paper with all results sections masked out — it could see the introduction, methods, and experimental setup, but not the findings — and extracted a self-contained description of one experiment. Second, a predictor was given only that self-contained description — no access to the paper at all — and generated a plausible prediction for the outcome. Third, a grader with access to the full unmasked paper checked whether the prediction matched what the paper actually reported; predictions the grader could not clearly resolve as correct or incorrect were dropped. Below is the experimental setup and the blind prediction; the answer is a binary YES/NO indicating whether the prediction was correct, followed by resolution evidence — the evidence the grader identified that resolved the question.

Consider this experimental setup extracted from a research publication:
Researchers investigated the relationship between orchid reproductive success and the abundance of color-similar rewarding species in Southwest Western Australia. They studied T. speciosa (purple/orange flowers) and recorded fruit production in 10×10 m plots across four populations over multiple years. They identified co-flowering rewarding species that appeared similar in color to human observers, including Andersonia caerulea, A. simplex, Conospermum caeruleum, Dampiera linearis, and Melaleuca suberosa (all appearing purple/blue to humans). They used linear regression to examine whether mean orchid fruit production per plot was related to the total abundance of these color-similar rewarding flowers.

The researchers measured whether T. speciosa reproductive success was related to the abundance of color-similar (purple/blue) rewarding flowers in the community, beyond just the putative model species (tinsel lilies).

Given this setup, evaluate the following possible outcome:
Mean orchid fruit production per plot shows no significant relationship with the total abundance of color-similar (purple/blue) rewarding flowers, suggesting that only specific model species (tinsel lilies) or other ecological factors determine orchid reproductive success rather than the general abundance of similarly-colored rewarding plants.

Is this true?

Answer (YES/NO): NO